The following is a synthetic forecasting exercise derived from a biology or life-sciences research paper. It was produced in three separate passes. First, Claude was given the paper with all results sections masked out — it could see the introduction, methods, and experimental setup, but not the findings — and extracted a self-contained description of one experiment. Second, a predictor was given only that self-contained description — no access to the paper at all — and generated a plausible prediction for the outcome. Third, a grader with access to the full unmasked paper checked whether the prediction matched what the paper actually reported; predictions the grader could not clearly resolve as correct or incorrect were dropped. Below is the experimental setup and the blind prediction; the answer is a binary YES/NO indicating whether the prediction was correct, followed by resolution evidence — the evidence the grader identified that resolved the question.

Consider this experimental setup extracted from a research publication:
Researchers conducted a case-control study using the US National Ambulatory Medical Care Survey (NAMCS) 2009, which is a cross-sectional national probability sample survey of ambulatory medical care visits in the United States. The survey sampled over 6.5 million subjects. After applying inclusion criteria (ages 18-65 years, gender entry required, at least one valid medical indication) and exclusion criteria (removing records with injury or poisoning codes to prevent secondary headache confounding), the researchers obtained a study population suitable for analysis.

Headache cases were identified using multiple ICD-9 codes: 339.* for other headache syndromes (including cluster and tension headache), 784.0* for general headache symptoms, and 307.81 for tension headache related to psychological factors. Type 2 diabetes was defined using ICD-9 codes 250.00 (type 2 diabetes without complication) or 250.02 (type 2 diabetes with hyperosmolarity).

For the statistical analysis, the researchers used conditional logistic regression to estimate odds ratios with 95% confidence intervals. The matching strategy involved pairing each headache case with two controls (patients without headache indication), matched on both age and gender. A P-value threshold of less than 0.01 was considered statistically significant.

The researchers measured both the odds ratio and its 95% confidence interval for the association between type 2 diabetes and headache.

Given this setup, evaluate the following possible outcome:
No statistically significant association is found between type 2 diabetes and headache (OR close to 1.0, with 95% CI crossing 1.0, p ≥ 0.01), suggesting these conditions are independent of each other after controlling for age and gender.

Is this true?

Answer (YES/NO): NO